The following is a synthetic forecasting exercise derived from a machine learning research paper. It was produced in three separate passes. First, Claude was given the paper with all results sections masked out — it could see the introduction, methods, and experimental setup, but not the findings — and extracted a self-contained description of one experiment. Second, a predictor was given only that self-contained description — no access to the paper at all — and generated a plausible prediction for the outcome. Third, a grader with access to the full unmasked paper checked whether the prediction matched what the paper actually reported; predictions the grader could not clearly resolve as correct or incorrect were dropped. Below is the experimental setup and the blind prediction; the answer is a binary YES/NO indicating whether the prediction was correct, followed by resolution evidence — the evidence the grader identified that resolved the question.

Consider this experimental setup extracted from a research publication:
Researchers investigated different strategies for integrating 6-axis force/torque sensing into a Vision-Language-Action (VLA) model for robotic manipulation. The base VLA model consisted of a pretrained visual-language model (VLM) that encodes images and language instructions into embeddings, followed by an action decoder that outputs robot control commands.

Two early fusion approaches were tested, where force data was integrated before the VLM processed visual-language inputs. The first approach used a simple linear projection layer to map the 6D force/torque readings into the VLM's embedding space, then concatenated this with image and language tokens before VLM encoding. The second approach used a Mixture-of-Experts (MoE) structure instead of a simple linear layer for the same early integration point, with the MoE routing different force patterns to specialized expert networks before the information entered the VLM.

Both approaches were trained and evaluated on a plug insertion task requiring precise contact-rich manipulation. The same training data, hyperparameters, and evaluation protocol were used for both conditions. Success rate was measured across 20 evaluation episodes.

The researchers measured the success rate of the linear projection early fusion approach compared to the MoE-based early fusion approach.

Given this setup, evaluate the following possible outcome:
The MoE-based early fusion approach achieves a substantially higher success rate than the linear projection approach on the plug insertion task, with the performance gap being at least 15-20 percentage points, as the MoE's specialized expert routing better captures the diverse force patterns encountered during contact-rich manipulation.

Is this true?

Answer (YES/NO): NO